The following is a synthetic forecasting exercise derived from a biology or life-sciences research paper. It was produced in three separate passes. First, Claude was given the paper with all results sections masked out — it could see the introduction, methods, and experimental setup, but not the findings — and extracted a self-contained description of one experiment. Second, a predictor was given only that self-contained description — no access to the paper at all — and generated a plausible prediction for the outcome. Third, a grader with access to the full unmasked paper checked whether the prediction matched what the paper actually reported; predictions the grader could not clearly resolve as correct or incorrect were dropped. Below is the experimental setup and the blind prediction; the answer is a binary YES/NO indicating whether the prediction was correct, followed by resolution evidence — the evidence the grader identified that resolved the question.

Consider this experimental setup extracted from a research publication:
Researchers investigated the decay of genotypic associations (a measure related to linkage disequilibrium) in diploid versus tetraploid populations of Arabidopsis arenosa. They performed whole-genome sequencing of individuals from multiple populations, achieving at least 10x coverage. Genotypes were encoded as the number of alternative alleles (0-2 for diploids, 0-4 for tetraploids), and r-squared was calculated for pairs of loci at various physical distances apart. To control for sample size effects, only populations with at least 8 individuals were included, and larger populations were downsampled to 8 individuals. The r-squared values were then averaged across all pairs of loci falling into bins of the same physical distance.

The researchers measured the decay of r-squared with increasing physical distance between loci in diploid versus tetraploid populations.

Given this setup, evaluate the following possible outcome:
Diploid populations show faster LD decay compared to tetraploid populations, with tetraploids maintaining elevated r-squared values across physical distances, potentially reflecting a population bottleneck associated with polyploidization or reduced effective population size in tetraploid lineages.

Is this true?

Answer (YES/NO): NO